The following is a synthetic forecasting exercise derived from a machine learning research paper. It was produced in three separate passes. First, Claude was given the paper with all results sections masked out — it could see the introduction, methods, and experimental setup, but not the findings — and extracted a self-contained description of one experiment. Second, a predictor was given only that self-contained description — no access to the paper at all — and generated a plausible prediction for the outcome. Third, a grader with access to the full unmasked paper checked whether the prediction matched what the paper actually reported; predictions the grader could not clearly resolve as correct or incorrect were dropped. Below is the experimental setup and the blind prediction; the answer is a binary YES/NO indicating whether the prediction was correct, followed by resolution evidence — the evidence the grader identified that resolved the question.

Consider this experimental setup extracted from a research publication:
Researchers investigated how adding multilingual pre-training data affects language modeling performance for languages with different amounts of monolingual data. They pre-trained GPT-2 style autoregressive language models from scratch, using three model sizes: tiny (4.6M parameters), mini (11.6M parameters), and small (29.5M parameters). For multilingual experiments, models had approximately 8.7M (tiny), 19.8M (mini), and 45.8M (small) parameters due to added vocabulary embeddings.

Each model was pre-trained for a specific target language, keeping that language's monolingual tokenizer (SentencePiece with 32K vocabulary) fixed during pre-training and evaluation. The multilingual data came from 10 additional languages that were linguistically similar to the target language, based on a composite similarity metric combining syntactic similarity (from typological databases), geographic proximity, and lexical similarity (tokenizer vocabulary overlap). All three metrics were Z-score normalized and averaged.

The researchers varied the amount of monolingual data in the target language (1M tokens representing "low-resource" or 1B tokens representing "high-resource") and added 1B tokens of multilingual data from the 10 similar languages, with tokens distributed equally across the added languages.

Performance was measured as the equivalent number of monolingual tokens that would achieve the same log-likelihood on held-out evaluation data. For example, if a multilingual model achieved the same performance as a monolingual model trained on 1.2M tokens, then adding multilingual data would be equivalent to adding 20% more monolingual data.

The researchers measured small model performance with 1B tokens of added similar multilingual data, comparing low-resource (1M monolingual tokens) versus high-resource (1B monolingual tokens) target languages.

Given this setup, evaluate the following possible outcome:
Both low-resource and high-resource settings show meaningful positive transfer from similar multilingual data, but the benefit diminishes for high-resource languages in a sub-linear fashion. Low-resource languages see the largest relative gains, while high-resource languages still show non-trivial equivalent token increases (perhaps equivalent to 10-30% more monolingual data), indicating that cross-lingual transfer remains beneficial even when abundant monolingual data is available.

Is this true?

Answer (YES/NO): NO